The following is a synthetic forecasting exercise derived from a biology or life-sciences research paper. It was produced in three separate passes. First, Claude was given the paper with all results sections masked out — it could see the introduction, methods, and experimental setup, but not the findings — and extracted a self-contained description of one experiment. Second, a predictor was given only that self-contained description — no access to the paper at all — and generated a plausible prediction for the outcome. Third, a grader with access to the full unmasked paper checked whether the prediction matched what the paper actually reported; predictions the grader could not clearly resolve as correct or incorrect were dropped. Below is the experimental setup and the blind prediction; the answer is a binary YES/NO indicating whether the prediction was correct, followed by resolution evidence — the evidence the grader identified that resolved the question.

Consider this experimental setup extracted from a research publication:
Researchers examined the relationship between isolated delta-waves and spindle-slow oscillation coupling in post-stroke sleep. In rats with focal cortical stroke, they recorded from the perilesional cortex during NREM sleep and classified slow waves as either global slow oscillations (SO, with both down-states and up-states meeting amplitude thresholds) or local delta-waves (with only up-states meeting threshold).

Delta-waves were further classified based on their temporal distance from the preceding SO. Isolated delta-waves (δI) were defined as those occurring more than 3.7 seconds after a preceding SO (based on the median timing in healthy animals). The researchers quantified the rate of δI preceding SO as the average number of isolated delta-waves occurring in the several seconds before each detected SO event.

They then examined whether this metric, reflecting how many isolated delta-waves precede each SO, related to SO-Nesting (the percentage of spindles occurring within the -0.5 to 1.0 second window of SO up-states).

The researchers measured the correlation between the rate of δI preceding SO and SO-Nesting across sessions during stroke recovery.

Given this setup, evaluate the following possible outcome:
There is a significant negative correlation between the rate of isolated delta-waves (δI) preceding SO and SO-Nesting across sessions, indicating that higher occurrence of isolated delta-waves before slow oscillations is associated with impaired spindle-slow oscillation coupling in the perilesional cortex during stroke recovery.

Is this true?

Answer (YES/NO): YES